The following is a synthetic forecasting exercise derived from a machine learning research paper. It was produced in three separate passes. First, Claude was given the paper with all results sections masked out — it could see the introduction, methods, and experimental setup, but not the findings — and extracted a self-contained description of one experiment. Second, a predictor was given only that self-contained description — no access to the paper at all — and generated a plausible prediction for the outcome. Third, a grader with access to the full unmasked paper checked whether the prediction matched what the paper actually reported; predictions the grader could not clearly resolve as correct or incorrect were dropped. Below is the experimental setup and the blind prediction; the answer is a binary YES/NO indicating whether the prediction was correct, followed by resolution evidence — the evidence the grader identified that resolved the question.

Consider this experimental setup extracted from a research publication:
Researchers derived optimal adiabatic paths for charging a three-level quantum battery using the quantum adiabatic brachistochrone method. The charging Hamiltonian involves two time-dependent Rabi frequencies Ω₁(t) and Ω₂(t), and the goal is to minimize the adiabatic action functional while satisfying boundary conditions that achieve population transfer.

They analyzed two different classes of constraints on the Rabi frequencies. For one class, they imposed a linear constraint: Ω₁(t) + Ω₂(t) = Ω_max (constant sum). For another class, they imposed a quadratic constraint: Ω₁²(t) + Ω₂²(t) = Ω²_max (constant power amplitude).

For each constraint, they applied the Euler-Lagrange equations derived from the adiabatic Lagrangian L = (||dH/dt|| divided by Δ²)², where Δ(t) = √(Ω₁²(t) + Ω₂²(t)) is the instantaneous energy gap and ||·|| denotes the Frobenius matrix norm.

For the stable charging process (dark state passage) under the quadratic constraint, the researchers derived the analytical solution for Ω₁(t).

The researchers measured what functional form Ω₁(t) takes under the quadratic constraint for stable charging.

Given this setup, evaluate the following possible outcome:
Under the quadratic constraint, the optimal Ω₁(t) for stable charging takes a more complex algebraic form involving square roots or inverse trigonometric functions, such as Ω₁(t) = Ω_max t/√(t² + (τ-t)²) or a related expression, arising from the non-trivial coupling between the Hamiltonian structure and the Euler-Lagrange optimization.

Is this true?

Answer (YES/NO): NO